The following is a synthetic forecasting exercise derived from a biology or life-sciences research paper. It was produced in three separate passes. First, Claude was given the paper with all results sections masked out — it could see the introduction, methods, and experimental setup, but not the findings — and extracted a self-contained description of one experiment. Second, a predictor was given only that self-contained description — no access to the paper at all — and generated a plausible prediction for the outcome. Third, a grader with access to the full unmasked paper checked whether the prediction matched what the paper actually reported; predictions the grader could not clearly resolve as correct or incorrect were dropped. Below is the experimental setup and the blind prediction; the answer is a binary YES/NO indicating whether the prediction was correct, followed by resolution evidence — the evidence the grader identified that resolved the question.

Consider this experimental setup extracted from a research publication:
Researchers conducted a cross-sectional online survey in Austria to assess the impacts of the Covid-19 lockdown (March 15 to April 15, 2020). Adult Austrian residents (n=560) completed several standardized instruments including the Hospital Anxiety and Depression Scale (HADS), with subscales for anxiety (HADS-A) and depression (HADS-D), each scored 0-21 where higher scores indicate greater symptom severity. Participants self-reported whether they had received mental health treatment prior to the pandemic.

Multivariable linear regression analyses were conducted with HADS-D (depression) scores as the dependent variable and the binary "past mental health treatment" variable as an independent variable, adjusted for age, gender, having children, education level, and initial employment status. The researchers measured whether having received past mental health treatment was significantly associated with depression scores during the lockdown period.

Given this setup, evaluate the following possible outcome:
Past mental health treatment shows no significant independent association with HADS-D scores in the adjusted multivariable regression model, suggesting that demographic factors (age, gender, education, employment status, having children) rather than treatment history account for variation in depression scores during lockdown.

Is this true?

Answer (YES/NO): NO